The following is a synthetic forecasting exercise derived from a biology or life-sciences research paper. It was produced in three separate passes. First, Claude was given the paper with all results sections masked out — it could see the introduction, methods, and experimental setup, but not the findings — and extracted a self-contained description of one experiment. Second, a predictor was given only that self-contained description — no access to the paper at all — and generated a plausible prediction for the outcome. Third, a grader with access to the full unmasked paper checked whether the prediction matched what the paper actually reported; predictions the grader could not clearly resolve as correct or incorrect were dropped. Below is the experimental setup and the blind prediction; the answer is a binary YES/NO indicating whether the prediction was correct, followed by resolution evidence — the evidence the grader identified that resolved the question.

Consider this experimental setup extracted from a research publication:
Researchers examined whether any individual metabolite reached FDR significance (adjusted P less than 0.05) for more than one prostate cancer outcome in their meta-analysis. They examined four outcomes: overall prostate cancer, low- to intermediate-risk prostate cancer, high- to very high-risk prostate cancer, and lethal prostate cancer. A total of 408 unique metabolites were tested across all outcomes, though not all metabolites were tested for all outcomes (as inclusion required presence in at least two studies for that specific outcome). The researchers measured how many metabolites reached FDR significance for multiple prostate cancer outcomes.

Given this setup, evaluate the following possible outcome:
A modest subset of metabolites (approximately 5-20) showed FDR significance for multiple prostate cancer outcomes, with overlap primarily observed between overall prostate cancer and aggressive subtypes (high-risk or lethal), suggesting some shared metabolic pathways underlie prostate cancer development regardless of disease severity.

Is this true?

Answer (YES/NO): NO